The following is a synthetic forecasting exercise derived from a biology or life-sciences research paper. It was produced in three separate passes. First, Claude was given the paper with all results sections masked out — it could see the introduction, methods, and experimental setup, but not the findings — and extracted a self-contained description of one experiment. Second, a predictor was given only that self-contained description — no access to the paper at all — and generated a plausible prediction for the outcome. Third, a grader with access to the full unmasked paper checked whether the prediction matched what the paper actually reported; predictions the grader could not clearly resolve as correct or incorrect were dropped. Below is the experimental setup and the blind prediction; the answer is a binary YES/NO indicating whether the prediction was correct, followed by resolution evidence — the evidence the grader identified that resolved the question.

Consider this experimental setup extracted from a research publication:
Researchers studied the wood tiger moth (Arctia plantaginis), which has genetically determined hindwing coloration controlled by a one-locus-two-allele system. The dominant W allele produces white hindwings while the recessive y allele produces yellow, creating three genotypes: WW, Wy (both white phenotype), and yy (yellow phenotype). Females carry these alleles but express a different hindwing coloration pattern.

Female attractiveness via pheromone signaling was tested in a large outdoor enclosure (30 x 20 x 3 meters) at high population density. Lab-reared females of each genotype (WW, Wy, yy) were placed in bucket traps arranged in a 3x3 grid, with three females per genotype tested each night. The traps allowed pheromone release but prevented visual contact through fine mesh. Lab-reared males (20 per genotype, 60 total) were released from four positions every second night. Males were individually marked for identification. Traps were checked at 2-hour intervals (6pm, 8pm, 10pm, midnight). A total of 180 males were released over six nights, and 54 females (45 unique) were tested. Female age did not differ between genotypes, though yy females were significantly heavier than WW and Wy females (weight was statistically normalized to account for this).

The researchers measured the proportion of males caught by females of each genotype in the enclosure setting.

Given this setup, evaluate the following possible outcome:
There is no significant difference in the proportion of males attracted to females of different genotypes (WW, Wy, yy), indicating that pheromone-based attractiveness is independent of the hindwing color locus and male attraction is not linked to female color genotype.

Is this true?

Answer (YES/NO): NO